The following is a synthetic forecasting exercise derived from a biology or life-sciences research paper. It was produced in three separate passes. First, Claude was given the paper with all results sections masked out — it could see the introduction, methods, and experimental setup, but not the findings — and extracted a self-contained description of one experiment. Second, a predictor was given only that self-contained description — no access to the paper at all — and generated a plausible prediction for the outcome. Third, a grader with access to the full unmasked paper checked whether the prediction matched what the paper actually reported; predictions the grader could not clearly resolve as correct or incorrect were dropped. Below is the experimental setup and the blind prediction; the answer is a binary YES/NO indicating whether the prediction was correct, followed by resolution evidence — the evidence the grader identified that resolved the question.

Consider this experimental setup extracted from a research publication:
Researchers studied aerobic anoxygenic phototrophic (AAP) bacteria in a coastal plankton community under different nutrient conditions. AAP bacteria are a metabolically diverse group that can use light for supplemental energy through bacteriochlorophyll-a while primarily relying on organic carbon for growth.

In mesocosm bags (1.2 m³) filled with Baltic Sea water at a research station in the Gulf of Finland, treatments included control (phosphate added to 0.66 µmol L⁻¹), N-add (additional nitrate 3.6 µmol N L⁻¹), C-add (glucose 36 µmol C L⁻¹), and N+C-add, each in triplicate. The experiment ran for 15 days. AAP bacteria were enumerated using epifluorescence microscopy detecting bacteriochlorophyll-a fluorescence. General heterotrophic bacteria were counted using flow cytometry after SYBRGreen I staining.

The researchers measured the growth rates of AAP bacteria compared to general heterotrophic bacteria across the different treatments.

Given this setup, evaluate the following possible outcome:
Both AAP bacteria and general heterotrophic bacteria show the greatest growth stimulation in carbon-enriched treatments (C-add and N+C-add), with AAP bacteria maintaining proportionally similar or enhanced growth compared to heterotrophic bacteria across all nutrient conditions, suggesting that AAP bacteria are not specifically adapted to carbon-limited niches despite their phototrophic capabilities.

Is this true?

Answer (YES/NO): NO